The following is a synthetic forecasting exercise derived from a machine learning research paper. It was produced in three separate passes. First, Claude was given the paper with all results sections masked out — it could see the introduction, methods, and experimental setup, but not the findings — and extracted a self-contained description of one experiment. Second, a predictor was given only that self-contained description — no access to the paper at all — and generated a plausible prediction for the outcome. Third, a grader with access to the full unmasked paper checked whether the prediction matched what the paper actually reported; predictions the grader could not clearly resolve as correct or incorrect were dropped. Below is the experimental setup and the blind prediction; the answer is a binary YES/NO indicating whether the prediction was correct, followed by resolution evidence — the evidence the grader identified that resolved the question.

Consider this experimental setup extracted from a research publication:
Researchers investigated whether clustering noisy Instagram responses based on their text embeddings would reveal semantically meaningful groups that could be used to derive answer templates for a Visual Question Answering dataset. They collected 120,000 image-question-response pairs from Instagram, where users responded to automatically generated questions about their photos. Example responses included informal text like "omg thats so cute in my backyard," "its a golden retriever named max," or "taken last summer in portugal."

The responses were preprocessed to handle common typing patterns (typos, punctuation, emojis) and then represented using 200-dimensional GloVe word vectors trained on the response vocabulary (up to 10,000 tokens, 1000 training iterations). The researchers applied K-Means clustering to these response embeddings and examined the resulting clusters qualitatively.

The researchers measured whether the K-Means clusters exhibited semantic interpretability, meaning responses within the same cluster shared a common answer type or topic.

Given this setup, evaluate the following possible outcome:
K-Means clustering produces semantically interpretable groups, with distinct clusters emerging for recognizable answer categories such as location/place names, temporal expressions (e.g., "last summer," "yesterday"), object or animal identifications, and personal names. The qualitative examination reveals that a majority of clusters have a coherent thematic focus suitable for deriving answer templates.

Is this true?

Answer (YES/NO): NO